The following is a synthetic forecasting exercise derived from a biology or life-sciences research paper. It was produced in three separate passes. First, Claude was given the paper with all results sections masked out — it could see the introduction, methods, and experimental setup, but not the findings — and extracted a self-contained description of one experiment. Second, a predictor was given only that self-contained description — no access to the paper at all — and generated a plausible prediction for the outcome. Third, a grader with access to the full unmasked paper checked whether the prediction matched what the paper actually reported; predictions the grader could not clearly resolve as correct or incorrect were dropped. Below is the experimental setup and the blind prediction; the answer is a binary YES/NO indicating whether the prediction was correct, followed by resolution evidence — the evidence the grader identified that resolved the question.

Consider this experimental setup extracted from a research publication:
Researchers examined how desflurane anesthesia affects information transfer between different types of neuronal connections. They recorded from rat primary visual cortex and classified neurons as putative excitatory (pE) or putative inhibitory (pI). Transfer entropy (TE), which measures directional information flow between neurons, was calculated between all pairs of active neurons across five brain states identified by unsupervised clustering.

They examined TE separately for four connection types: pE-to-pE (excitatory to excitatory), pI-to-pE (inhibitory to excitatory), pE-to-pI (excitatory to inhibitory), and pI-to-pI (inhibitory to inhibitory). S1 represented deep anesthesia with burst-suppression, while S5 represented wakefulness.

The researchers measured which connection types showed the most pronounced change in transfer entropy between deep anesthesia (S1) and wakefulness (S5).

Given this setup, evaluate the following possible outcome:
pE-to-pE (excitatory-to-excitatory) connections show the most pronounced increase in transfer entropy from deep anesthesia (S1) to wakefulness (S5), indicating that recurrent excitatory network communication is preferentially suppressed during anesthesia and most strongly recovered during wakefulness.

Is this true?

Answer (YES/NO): NO